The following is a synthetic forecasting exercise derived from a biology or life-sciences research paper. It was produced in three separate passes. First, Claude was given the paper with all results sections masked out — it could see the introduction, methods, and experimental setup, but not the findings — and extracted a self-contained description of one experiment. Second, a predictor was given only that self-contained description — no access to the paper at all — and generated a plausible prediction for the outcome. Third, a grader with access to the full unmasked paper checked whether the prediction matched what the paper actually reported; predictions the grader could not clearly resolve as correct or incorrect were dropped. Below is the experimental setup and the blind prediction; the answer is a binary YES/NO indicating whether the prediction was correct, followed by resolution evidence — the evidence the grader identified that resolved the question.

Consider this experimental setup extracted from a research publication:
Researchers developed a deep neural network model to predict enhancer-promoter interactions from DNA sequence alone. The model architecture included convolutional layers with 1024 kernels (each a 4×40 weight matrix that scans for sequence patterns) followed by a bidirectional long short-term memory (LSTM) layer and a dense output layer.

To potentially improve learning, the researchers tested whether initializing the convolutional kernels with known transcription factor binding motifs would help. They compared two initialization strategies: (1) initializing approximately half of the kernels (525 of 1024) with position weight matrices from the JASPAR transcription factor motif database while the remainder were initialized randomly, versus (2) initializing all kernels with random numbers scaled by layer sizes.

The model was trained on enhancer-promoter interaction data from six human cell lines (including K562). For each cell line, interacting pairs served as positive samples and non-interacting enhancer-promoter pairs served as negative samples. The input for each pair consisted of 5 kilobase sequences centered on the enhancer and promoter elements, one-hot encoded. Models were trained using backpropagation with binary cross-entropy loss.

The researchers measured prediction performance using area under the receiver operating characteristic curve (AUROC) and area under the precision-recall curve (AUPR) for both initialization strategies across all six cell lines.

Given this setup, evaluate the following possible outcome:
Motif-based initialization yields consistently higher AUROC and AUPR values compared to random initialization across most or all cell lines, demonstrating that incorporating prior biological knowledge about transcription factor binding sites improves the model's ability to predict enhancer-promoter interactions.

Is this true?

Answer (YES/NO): NO